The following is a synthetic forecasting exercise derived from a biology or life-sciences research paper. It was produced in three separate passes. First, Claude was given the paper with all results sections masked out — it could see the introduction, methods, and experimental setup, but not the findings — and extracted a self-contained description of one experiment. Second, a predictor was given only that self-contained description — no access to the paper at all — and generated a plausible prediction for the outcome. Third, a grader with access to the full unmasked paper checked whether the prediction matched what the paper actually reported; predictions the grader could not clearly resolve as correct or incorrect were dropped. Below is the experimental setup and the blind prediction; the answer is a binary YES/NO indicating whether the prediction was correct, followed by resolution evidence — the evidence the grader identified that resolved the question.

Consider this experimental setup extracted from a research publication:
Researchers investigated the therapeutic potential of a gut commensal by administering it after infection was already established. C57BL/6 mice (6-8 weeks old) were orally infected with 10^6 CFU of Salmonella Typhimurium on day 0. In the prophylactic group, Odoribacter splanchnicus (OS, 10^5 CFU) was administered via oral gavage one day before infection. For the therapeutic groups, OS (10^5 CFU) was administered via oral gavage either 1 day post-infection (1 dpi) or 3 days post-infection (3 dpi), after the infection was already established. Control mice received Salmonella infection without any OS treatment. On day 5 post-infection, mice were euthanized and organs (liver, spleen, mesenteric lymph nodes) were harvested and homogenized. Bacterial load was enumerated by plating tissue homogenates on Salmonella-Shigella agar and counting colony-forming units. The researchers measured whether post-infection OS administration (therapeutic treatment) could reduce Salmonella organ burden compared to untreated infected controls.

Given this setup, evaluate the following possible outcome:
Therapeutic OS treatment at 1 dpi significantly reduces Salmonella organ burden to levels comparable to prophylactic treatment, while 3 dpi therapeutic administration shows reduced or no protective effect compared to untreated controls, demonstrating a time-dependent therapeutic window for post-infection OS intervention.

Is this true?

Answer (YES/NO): NO